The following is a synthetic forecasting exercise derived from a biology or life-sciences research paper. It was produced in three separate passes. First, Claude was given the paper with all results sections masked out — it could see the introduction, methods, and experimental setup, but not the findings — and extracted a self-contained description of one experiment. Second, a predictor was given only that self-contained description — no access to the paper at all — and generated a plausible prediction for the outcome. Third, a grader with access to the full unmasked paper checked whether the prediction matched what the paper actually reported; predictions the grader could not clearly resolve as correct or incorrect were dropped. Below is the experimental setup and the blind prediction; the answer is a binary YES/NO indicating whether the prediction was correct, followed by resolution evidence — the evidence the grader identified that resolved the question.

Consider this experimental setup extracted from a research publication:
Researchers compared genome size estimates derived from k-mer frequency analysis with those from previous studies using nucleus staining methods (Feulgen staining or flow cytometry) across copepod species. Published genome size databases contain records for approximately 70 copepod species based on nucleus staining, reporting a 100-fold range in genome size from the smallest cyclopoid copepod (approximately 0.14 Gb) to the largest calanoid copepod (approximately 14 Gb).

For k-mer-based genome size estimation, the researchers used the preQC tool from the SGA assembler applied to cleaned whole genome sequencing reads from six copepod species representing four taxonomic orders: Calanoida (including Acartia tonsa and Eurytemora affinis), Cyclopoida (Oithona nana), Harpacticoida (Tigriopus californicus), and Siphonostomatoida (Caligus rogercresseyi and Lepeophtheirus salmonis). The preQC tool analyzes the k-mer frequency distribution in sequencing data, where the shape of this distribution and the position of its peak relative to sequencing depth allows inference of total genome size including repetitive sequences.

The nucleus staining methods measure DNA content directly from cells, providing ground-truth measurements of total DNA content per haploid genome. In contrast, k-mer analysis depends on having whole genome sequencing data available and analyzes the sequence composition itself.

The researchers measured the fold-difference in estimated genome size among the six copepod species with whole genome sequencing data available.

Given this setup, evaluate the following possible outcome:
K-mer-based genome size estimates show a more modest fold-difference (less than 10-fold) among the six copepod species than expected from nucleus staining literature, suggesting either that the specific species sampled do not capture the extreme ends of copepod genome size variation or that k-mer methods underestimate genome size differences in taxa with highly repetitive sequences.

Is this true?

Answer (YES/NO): NO